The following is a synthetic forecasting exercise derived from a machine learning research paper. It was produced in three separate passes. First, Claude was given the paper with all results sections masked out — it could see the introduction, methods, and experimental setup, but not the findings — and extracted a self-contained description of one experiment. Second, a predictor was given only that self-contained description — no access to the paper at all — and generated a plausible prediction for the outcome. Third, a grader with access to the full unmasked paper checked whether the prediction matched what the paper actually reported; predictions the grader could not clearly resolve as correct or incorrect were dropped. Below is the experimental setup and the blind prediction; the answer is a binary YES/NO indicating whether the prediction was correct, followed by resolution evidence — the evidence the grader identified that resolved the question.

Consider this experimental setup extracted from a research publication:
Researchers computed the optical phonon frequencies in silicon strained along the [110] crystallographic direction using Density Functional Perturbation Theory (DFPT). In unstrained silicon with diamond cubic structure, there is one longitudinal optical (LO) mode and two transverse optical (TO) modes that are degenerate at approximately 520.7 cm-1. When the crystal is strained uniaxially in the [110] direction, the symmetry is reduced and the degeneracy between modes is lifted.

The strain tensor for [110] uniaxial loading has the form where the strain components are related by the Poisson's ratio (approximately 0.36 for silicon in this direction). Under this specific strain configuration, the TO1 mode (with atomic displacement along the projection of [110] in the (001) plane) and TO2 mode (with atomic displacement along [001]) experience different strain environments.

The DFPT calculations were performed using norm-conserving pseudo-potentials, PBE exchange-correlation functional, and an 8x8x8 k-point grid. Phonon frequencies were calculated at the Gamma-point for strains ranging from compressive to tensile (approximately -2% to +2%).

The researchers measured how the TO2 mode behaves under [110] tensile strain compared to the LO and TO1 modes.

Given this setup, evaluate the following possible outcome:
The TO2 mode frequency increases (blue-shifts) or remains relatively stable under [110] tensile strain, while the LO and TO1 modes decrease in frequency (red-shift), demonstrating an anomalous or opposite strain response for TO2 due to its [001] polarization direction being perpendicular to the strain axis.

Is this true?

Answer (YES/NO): YES